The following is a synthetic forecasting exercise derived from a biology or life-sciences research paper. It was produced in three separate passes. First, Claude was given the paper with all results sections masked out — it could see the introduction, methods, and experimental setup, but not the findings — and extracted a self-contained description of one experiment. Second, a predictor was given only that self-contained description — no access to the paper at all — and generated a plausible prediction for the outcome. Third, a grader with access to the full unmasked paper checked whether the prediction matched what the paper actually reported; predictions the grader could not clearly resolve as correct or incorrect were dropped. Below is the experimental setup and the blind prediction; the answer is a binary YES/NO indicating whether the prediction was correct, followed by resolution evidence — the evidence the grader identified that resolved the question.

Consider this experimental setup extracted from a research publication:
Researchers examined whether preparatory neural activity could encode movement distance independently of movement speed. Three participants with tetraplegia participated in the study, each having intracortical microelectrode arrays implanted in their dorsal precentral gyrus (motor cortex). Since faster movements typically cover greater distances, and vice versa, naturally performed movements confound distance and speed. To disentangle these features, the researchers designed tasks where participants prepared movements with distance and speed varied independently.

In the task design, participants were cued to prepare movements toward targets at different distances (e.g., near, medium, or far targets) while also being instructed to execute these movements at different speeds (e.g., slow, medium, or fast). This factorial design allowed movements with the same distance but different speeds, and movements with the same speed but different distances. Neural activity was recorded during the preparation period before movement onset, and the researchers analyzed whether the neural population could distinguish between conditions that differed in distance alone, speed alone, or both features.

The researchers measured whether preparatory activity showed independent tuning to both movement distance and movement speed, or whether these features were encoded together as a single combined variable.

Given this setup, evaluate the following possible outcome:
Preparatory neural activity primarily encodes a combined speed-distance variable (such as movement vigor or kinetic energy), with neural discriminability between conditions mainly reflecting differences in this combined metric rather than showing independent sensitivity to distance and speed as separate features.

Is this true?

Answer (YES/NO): NO